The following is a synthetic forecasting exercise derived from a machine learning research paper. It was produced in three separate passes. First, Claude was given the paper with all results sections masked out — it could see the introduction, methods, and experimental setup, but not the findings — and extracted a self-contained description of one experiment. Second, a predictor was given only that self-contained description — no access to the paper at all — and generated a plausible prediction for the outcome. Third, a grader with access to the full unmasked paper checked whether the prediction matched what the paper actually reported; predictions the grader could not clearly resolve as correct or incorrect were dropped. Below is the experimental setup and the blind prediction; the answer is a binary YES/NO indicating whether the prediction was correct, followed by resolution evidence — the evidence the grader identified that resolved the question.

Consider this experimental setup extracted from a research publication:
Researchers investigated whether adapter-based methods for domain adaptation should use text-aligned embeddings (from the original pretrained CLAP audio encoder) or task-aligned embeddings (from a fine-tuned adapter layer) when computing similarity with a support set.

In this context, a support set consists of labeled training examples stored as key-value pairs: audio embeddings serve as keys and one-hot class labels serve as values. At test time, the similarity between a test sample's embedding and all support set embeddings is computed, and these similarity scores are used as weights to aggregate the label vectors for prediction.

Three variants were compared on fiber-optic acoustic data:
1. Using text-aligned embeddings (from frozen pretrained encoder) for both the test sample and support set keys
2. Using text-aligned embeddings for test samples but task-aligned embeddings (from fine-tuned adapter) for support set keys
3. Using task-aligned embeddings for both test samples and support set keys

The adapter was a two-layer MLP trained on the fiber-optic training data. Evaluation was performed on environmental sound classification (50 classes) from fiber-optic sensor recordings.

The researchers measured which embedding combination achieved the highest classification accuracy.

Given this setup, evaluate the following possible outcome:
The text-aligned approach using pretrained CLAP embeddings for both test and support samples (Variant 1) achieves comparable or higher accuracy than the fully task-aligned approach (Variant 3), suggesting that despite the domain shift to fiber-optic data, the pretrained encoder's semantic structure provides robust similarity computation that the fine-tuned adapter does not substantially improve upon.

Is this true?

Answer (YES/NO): NO